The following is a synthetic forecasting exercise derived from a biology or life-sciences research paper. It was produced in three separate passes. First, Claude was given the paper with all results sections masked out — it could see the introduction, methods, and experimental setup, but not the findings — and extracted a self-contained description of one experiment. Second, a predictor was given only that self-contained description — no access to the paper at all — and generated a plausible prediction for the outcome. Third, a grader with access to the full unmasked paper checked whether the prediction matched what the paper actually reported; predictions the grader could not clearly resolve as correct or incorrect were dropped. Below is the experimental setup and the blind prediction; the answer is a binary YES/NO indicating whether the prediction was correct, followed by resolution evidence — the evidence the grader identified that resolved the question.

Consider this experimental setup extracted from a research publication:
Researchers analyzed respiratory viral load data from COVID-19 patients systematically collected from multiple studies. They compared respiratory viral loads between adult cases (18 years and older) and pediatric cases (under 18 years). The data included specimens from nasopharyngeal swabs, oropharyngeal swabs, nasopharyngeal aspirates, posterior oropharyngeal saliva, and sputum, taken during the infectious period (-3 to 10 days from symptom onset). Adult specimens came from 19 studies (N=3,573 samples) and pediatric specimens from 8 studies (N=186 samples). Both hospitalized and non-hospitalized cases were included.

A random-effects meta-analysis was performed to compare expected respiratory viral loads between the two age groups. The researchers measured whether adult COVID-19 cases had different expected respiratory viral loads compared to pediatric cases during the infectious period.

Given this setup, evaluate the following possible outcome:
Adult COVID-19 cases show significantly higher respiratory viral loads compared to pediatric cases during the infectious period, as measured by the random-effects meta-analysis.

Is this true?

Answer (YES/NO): NO